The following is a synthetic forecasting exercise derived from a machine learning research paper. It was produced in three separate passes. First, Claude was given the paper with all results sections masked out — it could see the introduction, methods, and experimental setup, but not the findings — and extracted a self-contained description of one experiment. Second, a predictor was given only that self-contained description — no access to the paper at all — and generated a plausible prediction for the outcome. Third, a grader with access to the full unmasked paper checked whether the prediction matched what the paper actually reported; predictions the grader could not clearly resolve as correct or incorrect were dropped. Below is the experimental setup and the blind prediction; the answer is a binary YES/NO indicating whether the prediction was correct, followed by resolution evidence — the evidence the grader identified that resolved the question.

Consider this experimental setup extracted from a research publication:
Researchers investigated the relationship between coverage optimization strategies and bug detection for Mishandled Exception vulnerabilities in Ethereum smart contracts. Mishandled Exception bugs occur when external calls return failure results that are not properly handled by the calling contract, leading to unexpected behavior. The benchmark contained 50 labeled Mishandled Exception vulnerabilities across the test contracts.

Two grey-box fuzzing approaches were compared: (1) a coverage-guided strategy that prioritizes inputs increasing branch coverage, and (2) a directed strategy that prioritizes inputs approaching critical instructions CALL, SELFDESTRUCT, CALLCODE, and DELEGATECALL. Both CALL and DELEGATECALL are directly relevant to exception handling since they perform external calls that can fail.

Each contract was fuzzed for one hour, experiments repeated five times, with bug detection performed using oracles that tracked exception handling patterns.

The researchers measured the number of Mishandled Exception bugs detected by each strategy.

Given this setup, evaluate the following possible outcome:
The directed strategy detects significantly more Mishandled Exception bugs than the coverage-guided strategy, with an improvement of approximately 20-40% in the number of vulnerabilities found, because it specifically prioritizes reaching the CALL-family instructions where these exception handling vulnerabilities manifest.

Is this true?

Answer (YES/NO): NO